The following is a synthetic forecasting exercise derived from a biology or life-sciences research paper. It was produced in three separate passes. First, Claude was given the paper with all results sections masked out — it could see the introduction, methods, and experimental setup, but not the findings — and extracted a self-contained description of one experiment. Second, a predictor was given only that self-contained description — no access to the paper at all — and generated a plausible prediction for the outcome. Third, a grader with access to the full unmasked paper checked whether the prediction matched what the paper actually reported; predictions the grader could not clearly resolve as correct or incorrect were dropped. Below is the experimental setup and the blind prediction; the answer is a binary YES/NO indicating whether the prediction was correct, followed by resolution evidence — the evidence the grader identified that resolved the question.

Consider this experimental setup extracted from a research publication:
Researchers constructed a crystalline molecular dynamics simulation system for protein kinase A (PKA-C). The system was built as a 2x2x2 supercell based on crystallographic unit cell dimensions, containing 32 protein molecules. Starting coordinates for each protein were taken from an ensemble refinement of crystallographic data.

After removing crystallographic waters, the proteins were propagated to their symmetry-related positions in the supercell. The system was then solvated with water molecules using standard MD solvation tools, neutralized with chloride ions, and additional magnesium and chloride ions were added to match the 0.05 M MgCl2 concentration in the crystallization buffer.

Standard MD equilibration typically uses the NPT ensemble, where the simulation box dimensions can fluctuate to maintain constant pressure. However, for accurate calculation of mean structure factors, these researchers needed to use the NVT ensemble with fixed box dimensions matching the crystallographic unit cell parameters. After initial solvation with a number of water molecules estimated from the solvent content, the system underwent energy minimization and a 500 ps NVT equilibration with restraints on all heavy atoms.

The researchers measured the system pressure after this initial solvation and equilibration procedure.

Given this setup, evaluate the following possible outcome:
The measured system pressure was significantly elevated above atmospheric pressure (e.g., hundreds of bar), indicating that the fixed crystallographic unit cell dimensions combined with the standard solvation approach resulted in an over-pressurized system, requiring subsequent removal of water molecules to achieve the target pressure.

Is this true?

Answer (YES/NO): NO